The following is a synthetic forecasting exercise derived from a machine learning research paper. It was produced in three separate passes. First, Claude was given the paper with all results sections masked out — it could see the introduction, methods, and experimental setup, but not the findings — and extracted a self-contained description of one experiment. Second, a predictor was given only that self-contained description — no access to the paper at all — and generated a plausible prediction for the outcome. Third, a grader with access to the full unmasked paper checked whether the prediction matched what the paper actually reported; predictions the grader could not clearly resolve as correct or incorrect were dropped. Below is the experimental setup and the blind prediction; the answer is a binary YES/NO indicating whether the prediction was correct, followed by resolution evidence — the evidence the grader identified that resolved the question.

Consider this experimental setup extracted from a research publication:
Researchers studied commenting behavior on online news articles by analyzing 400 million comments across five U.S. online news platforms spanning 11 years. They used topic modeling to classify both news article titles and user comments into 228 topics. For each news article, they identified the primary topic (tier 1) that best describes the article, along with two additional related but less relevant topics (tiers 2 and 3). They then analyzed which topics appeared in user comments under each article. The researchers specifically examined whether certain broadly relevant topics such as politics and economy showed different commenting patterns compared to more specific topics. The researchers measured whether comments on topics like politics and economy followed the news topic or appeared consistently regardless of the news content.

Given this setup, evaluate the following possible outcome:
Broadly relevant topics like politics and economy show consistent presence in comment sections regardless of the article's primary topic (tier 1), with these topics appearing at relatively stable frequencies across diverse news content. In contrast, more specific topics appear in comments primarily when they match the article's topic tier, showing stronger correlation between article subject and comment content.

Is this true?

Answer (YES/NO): YES